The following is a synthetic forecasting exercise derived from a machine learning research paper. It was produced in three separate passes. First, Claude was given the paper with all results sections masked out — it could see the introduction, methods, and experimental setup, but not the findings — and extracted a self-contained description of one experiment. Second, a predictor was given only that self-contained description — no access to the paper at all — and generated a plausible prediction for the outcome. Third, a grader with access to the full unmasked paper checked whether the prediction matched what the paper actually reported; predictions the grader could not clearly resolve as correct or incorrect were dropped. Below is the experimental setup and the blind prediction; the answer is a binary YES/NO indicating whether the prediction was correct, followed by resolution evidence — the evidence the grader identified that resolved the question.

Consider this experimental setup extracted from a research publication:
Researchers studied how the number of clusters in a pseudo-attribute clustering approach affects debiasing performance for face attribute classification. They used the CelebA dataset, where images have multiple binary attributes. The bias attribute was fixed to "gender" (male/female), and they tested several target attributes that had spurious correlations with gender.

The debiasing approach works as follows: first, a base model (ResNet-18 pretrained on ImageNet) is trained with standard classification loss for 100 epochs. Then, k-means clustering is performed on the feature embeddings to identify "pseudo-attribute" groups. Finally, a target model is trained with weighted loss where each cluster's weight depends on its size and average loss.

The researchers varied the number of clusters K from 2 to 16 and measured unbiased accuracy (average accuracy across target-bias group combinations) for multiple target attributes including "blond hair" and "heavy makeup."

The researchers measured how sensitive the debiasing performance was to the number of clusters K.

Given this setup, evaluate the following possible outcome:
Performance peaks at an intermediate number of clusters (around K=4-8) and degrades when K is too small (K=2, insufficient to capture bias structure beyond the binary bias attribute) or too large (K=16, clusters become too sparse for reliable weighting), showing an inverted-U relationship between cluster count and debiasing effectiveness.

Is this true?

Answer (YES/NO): NO